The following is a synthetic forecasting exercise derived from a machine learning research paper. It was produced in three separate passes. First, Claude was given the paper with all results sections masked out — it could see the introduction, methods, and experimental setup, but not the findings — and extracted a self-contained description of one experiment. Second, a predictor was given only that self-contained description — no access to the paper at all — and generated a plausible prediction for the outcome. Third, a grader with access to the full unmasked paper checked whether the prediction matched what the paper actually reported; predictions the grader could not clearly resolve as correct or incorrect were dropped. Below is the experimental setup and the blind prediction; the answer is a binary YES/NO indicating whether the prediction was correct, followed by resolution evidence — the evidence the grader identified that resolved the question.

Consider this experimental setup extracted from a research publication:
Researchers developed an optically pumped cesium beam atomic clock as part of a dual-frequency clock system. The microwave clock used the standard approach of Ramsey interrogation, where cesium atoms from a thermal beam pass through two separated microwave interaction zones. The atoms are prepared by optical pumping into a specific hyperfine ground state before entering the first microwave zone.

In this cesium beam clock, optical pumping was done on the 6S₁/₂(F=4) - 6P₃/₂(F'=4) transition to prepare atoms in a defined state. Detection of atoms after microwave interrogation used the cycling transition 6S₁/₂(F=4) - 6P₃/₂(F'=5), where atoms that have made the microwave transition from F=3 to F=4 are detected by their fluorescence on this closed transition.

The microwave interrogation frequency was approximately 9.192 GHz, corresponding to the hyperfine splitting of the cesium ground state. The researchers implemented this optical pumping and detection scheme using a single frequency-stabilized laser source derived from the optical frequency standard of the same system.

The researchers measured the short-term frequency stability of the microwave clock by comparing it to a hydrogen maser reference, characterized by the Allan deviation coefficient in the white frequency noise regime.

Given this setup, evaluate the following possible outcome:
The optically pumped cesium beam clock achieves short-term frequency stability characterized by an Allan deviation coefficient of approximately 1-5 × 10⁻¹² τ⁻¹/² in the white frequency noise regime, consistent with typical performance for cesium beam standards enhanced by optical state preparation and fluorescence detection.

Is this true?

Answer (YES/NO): YES